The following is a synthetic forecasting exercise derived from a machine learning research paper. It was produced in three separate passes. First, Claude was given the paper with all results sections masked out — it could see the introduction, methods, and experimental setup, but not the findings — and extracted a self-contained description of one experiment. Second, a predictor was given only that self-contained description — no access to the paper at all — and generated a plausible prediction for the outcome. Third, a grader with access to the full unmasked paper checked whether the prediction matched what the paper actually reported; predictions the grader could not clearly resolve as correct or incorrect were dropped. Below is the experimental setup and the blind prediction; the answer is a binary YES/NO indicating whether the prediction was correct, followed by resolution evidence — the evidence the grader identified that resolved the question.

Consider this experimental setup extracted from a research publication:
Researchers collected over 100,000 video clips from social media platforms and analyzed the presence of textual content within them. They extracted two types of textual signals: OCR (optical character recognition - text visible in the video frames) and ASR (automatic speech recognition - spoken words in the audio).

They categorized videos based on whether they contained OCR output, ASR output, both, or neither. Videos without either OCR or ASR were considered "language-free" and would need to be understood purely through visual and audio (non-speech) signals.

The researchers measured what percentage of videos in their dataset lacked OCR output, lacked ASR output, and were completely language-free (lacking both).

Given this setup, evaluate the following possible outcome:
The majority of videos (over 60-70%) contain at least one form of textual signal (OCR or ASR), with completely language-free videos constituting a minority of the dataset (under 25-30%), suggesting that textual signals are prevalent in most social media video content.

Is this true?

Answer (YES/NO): YES